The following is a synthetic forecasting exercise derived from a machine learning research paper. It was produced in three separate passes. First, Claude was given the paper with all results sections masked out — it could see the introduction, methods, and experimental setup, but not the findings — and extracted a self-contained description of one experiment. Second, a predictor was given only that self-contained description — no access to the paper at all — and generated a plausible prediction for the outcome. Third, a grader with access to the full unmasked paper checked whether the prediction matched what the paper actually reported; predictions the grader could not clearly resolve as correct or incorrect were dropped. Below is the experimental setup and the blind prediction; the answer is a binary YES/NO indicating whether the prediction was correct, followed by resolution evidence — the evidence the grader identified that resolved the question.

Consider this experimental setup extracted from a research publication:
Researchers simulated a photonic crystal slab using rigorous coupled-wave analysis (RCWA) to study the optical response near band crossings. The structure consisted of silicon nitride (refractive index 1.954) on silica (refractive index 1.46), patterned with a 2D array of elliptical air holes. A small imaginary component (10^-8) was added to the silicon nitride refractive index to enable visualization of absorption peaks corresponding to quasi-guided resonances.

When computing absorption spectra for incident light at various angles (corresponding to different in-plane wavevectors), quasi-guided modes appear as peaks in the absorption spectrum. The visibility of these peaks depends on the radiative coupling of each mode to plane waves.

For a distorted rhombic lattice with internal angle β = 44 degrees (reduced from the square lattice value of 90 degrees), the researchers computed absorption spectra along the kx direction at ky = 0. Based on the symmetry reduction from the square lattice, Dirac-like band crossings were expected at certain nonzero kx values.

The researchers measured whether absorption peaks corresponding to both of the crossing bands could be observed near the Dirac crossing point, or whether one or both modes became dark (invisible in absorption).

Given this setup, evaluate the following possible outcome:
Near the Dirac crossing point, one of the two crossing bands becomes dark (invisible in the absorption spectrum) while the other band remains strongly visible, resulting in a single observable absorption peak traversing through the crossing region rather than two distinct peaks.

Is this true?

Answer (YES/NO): NO